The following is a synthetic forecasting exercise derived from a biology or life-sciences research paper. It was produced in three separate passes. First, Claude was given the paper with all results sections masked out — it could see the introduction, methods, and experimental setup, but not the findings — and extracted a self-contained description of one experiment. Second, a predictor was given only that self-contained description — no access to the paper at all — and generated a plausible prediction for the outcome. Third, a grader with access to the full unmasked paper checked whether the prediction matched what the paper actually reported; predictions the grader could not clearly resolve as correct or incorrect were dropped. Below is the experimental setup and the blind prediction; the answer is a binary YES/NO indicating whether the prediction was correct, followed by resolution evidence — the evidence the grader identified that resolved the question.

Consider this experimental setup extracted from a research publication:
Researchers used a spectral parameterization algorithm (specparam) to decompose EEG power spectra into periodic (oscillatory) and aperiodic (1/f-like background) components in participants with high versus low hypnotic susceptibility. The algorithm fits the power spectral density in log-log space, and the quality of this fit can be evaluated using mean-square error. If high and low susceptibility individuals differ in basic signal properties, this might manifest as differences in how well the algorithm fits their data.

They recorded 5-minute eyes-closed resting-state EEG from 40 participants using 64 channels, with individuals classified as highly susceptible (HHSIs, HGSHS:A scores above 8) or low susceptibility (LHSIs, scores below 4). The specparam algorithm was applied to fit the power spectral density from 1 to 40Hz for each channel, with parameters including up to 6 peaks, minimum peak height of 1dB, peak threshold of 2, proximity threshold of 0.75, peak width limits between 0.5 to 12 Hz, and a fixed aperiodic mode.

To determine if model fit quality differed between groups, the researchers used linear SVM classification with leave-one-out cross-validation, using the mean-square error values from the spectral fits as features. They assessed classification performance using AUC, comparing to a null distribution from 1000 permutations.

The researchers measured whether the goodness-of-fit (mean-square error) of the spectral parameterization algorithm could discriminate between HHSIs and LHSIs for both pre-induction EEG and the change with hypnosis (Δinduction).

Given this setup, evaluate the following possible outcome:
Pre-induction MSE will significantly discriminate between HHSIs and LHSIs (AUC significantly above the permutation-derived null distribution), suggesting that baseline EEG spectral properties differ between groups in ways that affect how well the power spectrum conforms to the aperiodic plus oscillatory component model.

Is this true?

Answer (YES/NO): NO